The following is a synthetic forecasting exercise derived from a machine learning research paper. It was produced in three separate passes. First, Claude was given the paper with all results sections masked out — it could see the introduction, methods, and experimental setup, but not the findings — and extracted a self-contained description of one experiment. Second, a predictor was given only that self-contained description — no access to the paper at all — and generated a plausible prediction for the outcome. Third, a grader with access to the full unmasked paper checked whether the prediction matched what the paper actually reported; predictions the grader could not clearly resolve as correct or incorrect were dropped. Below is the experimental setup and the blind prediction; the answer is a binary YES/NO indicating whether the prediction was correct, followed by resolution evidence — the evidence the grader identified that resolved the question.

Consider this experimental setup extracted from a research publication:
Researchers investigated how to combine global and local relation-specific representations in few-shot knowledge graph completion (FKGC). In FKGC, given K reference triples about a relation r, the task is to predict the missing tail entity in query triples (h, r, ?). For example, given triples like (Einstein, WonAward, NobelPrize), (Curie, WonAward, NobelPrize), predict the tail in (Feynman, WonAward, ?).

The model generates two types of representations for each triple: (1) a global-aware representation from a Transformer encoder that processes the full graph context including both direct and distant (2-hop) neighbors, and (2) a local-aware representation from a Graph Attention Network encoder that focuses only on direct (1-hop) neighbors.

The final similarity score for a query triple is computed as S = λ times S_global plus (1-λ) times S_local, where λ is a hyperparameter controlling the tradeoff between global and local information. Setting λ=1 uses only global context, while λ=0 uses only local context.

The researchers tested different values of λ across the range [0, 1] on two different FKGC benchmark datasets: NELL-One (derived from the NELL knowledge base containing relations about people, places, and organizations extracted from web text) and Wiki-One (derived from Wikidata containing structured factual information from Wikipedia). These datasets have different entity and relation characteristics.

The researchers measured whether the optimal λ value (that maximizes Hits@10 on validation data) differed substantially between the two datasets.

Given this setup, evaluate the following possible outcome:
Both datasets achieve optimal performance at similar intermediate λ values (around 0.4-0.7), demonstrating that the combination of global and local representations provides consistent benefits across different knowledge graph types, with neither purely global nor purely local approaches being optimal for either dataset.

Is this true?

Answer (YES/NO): YES